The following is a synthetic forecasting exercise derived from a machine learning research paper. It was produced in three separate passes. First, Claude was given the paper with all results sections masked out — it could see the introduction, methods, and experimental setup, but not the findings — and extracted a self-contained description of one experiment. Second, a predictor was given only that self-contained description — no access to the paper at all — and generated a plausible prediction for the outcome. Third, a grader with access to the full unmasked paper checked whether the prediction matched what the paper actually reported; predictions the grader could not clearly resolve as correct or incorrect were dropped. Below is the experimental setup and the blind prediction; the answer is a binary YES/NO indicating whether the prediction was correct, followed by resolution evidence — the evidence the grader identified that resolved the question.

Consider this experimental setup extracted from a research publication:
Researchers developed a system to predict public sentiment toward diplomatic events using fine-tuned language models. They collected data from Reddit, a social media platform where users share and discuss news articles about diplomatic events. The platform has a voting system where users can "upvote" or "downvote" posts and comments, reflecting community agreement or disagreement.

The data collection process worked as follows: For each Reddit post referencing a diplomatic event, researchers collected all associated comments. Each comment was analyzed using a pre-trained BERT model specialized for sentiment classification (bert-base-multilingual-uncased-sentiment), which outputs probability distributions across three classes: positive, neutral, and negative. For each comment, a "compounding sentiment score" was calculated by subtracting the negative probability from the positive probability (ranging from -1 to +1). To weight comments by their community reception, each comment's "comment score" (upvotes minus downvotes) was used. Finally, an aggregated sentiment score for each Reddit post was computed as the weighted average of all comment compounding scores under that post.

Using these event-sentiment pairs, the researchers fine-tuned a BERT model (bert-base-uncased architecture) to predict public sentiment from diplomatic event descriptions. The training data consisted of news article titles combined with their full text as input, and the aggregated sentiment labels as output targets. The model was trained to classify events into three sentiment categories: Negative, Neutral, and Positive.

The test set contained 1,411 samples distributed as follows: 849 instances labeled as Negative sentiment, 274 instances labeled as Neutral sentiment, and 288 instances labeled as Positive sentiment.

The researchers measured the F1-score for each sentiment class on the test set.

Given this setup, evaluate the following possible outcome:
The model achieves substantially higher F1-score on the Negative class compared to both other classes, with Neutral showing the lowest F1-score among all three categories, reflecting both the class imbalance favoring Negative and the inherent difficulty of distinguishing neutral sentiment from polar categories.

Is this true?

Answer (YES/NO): YES